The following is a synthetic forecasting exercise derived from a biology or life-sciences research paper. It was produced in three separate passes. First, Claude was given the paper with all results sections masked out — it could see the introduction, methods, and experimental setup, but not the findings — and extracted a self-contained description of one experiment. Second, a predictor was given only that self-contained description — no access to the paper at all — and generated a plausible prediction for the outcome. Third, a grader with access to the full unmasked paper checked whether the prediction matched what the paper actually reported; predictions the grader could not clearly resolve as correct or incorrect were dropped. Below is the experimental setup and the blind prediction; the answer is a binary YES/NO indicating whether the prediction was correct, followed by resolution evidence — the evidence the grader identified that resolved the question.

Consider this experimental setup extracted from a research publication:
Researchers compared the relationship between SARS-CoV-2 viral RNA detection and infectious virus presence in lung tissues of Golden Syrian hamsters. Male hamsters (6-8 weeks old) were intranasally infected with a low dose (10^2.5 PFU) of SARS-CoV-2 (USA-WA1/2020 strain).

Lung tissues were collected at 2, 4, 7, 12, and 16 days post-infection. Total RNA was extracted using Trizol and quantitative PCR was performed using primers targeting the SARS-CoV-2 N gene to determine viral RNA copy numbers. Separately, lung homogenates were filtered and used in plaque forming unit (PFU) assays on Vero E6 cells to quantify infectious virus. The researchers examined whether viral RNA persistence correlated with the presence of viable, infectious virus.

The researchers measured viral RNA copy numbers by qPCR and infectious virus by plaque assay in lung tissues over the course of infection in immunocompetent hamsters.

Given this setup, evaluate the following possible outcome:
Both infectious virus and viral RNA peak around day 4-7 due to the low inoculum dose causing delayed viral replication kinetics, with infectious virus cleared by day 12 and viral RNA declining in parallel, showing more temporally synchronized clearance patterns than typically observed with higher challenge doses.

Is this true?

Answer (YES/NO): NO